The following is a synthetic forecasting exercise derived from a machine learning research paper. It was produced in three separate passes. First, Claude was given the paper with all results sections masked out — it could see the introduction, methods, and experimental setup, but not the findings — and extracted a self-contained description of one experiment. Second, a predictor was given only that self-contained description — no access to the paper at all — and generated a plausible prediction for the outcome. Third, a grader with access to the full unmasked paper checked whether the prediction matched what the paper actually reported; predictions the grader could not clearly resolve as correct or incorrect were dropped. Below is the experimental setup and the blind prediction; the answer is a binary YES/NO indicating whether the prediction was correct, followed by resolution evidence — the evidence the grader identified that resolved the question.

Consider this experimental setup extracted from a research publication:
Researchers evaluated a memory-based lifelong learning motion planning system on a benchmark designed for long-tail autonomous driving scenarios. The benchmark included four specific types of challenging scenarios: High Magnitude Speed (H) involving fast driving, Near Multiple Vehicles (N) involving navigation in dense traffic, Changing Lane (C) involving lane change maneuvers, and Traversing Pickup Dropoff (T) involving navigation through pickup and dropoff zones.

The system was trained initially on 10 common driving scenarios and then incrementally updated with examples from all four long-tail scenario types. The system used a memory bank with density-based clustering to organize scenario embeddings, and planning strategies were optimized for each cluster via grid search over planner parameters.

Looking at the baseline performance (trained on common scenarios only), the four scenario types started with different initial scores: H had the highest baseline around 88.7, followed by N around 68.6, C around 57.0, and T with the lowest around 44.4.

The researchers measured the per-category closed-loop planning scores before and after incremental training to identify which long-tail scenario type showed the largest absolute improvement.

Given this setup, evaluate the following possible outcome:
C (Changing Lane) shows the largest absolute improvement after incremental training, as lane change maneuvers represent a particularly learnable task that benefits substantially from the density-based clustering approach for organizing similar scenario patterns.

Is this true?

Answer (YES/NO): YES